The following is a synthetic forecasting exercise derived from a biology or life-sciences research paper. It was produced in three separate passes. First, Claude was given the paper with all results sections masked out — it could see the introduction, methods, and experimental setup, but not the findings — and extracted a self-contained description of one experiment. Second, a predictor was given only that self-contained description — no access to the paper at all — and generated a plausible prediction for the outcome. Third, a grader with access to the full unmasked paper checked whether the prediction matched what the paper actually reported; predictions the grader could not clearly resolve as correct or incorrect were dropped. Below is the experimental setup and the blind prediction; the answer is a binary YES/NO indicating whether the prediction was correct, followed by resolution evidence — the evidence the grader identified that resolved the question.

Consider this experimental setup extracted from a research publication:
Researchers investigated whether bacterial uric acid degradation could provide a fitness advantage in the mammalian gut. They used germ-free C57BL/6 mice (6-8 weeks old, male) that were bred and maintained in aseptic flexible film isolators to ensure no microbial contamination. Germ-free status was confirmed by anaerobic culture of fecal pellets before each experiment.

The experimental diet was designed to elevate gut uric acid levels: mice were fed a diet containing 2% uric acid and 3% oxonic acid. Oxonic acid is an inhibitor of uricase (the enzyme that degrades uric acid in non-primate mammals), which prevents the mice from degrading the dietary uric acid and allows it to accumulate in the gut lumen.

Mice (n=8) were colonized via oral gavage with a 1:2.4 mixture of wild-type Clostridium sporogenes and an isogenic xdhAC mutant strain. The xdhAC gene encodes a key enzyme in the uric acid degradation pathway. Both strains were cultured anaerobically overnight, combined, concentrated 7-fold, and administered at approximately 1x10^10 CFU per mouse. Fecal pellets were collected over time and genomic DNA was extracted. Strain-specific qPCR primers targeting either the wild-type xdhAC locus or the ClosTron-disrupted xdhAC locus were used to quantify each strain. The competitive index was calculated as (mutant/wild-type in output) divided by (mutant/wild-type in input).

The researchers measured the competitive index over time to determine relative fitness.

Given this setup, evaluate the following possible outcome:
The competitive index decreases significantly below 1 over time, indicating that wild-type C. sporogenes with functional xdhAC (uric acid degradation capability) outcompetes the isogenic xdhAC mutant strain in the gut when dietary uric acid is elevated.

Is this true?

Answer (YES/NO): YES